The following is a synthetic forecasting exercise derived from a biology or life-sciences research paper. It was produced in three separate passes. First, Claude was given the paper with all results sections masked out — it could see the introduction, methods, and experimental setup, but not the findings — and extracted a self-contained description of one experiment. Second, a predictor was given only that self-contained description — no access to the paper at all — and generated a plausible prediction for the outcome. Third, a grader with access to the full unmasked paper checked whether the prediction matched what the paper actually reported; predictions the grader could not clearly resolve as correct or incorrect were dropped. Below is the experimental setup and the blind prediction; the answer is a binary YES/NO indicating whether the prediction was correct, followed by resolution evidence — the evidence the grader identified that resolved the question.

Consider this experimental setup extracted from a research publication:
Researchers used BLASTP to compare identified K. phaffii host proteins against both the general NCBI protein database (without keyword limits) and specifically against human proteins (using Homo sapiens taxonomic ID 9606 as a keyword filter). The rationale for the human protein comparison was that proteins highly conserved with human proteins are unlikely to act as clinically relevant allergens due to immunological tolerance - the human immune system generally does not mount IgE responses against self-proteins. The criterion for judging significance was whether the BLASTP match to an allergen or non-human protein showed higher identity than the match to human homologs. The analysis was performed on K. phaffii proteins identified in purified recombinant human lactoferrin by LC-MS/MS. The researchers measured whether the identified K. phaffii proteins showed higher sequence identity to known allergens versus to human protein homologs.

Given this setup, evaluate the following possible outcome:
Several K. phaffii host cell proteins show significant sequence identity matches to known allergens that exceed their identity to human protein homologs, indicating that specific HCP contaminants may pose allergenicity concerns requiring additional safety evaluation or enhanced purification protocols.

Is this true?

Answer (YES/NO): NO